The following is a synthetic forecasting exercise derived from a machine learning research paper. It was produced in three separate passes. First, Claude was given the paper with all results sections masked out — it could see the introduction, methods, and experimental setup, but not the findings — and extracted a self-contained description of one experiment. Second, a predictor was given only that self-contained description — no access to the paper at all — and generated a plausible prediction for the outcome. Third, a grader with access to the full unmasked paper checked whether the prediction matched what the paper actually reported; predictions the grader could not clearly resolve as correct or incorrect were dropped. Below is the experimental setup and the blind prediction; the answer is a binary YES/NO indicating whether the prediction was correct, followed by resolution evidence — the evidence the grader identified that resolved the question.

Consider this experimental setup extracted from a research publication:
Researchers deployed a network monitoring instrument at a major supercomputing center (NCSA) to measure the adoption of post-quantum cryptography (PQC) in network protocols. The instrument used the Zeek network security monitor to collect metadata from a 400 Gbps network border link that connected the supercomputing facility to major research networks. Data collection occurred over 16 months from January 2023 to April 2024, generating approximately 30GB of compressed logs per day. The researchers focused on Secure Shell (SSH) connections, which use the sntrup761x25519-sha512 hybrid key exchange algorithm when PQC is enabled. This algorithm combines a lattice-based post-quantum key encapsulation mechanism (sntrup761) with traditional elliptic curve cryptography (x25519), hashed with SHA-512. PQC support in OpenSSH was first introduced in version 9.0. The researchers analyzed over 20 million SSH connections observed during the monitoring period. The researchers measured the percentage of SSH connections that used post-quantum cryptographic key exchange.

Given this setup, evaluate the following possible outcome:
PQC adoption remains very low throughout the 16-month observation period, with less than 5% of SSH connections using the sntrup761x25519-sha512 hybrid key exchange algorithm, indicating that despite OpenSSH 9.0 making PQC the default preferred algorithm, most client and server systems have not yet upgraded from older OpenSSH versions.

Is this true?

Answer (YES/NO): YES